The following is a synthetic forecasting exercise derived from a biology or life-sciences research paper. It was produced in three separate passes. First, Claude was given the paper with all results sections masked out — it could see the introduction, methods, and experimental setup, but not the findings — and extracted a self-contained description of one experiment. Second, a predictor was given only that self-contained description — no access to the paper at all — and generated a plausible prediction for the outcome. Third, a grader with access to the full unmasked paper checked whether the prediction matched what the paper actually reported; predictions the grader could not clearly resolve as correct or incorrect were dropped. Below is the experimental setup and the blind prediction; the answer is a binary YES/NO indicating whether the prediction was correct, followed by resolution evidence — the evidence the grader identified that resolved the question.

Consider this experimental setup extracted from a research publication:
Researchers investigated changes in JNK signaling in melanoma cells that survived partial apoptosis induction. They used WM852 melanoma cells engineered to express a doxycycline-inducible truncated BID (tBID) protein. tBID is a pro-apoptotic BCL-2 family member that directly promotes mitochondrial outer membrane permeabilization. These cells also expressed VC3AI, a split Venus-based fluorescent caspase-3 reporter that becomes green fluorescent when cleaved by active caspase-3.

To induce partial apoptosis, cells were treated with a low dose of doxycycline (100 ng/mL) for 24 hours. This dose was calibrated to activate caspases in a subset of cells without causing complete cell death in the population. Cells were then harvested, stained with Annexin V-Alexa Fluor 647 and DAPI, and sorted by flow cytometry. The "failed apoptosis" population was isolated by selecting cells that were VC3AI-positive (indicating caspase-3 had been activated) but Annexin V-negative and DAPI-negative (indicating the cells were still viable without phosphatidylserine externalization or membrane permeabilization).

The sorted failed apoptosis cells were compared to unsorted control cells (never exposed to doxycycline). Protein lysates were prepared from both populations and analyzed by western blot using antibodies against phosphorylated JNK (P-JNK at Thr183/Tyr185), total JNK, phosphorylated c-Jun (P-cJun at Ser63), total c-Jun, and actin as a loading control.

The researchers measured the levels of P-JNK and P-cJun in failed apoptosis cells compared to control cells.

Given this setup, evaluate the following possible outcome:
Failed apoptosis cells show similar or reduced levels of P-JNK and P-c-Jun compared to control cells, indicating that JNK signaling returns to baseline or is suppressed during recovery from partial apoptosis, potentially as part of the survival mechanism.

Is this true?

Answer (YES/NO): NO